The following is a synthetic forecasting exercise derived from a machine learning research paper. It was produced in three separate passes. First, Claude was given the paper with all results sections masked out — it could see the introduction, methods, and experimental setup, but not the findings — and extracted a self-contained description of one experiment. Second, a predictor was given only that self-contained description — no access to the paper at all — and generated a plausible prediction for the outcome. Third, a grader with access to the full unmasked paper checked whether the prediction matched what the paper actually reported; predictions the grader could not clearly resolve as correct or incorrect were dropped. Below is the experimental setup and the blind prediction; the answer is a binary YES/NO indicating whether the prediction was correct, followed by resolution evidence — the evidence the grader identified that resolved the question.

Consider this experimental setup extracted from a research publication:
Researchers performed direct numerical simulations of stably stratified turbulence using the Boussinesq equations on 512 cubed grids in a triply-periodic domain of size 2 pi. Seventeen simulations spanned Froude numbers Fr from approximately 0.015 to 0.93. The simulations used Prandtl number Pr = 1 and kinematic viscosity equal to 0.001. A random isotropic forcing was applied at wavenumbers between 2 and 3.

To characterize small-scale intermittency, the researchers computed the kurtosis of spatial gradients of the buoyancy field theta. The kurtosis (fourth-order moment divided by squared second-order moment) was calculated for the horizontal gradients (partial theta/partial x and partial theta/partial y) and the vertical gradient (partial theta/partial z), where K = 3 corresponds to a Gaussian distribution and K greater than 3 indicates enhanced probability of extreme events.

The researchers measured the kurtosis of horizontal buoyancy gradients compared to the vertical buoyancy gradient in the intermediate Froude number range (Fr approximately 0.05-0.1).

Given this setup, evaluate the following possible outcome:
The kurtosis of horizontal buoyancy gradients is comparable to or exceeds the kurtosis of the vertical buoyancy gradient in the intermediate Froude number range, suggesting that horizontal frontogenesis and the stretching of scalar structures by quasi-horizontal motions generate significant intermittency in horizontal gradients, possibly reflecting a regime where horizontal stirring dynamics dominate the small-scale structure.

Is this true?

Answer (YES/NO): YES